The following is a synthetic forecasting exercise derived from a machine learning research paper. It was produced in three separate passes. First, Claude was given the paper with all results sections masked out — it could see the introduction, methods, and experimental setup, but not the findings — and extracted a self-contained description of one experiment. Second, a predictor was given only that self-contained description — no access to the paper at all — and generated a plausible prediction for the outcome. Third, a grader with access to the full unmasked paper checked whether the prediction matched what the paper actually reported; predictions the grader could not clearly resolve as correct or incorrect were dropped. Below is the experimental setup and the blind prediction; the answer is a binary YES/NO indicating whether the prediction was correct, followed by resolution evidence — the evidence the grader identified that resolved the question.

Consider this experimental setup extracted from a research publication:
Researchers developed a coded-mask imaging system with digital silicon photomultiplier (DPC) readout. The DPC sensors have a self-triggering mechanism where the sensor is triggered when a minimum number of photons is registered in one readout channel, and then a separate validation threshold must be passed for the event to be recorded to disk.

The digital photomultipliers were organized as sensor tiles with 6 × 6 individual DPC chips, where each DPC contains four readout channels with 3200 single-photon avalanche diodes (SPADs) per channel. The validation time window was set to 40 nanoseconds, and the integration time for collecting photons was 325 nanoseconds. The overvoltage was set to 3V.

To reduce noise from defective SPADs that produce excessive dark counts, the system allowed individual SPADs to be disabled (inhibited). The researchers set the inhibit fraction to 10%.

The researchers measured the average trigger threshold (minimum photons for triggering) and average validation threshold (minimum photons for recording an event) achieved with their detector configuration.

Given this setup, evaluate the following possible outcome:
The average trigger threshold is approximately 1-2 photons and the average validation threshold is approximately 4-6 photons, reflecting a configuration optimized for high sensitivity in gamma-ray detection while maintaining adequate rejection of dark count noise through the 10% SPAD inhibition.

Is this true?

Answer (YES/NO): NO